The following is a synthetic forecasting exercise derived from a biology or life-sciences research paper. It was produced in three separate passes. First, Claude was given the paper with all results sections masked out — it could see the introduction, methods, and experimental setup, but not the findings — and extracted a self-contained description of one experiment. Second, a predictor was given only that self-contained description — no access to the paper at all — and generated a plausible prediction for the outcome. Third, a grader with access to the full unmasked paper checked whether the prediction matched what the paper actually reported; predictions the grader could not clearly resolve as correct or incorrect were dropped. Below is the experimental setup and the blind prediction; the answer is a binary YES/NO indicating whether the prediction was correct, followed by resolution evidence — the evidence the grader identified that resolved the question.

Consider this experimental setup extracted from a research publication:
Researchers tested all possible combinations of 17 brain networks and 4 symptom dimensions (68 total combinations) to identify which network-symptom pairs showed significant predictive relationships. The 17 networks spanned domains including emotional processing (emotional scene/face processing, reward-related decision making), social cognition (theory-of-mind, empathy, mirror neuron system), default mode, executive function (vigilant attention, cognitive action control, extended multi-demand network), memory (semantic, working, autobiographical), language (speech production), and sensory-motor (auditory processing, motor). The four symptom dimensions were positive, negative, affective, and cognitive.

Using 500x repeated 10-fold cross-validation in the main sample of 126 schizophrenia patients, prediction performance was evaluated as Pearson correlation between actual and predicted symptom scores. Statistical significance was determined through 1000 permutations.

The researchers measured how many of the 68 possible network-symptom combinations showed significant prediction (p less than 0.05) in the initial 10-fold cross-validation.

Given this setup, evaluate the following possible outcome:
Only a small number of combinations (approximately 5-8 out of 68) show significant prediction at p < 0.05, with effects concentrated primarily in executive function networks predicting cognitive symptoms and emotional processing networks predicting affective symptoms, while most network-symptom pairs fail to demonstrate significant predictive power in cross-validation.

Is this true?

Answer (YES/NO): NO